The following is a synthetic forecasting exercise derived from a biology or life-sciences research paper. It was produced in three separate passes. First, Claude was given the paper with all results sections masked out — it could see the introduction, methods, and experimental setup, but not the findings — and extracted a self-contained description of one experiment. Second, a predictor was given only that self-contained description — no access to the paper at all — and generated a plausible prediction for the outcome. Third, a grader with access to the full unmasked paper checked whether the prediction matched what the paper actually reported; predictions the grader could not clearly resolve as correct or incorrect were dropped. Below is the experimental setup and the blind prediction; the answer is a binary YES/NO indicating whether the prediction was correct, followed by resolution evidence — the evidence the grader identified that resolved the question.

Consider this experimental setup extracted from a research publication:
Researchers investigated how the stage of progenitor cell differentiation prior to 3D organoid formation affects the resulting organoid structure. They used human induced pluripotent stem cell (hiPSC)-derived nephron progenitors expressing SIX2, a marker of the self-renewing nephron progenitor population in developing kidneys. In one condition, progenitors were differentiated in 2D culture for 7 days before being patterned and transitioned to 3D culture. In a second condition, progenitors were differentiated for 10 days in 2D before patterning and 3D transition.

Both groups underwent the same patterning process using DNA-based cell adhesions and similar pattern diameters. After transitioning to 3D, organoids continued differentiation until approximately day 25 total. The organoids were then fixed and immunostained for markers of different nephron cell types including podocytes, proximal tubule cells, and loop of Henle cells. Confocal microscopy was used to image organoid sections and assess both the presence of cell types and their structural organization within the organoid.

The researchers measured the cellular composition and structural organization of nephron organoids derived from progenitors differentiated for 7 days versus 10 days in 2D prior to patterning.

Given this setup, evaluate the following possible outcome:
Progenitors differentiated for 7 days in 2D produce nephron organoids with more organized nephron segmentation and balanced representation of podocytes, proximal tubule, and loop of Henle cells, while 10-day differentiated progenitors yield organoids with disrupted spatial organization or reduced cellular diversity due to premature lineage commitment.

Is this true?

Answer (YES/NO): NO